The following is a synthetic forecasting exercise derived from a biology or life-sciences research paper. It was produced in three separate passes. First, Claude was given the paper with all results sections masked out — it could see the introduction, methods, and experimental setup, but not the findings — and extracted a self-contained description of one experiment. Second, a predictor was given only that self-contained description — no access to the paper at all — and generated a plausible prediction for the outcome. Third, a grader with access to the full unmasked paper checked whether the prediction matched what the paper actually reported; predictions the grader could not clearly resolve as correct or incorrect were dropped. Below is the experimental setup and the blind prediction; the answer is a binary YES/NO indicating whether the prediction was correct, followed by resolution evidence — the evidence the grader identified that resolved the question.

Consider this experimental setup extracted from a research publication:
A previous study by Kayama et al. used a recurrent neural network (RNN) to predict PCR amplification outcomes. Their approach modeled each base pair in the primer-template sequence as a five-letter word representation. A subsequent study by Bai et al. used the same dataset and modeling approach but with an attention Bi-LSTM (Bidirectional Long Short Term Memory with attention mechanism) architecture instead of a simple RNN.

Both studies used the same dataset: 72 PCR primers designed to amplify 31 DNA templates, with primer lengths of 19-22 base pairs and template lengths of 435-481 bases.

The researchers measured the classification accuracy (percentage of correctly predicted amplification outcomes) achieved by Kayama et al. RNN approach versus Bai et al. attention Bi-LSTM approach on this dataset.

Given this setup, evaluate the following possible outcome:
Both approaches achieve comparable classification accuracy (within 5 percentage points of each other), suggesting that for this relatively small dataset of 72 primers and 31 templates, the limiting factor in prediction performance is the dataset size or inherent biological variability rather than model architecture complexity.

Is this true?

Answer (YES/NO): YES